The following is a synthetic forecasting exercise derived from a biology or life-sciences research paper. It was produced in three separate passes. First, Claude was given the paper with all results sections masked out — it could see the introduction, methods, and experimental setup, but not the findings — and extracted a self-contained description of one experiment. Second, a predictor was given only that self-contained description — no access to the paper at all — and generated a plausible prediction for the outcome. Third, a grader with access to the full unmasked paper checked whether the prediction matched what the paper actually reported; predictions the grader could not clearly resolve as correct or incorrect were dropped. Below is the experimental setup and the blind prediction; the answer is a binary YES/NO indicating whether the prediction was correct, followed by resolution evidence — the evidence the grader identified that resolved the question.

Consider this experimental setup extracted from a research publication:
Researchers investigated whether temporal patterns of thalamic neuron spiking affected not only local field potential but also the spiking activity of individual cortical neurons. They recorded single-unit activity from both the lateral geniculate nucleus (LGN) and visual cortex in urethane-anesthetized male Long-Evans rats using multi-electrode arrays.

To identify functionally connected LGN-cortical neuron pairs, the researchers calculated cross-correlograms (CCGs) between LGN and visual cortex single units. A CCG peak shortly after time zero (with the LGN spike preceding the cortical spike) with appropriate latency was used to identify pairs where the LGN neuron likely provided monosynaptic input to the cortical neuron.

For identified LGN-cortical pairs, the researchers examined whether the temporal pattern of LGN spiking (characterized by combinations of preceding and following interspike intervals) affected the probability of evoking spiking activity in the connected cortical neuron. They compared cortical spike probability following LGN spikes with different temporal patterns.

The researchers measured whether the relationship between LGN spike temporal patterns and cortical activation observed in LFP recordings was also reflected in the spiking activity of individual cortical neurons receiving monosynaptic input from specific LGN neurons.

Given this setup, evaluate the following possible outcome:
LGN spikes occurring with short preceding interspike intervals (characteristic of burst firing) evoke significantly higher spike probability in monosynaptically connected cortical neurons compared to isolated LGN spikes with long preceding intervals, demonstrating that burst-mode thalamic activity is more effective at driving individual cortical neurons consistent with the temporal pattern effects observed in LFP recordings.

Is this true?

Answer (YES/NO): NO